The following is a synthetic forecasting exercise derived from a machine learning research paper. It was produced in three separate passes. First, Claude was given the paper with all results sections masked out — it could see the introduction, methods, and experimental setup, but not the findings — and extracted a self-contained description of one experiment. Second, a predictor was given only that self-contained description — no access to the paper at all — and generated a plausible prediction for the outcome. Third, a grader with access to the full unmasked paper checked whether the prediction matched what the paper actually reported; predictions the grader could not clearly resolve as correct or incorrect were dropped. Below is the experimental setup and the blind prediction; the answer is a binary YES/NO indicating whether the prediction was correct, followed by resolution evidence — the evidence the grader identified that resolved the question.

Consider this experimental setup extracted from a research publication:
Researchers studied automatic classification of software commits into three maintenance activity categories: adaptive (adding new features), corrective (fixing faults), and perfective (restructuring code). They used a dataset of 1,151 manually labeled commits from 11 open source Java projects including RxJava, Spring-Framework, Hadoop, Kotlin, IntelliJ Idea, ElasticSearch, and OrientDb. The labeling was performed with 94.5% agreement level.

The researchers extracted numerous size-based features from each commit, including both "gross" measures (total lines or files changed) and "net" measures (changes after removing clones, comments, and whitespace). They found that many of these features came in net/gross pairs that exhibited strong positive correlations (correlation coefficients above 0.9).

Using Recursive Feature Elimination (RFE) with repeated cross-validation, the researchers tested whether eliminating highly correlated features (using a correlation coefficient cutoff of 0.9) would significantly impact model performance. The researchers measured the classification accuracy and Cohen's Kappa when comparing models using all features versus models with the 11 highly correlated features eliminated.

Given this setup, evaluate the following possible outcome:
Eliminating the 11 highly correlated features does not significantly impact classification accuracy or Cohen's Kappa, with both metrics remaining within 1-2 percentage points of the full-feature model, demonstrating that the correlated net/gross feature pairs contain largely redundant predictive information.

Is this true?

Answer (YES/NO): NO